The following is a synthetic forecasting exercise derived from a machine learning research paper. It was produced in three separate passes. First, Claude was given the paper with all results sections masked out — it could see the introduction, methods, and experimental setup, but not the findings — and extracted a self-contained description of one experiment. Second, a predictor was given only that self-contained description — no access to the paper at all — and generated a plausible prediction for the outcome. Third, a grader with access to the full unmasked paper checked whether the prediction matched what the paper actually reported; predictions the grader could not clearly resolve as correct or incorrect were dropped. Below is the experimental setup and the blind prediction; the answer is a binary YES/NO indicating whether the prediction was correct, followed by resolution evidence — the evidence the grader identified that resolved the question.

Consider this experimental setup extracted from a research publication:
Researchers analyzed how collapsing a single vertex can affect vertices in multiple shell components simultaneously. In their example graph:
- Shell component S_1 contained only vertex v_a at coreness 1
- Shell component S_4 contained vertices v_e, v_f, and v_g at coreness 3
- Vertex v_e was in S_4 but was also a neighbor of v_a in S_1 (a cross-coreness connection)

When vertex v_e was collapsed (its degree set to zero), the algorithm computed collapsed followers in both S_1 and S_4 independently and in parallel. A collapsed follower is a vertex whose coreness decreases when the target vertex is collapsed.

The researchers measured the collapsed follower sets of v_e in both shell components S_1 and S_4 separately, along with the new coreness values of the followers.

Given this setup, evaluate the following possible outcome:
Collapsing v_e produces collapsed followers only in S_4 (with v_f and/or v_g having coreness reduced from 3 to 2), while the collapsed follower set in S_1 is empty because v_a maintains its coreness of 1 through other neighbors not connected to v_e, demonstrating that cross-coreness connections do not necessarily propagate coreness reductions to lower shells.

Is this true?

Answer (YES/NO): NO